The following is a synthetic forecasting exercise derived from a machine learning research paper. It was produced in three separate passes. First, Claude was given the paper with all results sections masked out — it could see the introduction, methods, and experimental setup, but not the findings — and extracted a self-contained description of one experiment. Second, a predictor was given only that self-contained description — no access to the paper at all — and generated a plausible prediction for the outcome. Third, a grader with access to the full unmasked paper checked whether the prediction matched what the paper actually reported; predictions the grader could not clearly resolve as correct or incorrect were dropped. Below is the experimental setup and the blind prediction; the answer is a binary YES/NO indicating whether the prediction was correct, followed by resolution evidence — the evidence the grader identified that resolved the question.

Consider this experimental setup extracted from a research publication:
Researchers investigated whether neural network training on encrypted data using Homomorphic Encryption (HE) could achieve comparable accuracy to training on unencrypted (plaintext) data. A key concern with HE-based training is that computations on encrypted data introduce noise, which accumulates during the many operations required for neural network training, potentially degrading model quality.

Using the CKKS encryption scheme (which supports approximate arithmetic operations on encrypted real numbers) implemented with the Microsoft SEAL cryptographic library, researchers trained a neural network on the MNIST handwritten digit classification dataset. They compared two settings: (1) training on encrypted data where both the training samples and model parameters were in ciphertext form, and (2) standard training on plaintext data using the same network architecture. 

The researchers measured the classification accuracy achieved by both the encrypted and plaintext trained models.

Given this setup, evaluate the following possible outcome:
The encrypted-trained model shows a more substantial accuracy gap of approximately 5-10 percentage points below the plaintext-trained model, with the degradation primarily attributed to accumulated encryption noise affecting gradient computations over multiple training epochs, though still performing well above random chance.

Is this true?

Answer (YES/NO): NO